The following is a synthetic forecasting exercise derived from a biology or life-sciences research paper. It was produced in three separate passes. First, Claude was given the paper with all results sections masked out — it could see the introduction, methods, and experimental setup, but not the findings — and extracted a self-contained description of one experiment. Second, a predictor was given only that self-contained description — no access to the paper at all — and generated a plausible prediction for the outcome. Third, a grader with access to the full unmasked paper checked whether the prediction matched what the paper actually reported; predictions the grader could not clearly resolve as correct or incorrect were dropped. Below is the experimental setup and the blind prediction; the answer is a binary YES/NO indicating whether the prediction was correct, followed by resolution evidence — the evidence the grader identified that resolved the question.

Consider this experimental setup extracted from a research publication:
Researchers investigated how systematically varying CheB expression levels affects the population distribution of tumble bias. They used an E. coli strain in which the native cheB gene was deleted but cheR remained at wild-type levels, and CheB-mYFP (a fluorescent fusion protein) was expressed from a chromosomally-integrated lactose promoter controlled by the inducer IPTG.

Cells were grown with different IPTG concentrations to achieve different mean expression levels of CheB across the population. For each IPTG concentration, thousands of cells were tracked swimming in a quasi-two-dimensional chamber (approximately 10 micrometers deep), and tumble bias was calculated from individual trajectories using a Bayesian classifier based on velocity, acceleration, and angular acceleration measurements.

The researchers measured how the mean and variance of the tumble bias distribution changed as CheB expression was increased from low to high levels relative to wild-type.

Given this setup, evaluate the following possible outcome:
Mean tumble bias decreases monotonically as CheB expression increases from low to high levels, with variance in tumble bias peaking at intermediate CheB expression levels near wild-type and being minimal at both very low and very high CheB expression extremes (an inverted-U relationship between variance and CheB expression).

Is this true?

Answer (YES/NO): NO